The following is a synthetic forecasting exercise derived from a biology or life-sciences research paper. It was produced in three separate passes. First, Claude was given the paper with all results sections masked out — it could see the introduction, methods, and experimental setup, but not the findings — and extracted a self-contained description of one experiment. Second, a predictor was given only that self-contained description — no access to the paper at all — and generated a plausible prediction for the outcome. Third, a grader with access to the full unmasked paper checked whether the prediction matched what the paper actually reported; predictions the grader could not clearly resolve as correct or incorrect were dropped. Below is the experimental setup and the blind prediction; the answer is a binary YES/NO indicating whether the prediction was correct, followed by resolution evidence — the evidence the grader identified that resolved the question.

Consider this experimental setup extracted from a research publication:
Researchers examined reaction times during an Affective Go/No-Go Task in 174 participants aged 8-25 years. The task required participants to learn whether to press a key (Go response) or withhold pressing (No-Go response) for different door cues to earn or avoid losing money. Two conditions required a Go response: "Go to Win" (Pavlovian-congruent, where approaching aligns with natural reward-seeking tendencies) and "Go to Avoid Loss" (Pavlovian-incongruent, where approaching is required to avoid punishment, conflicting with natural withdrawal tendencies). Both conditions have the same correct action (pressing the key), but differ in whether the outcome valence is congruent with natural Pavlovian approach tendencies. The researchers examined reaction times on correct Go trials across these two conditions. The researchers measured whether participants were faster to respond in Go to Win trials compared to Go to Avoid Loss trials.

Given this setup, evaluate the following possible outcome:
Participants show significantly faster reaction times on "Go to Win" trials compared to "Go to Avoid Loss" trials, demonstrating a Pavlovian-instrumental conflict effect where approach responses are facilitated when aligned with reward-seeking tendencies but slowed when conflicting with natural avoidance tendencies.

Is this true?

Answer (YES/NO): YES